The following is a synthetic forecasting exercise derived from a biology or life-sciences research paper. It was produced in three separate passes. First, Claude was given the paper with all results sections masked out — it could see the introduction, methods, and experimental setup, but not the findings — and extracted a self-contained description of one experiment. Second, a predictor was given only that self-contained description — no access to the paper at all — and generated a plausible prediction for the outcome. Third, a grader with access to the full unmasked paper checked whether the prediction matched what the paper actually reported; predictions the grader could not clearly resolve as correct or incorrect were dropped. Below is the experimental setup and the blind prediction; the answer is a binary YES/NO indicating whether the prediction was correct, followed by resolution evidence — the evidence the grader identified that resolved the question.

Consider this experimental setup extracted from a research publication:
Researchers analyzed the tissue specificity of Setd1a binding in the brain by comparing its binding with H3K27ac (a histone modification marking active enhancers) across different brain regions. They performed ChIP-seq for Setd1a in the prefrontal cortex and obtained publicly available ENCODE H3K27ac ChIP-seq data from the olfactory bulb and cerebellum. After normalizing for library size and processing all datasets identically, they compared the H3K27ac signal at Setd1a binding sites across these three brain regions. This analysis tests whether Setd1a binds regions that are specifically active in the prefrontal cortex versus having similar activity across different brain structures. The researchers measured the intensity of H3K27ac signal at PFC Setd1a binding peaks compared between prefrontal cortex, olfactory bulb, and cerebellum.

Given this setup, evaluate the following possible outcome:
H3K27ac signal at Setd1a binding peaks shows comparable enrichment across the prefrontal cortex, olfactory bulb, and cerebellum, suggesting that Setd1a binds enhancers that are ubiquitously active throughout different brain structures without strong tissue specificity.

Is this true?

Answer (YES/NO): NO